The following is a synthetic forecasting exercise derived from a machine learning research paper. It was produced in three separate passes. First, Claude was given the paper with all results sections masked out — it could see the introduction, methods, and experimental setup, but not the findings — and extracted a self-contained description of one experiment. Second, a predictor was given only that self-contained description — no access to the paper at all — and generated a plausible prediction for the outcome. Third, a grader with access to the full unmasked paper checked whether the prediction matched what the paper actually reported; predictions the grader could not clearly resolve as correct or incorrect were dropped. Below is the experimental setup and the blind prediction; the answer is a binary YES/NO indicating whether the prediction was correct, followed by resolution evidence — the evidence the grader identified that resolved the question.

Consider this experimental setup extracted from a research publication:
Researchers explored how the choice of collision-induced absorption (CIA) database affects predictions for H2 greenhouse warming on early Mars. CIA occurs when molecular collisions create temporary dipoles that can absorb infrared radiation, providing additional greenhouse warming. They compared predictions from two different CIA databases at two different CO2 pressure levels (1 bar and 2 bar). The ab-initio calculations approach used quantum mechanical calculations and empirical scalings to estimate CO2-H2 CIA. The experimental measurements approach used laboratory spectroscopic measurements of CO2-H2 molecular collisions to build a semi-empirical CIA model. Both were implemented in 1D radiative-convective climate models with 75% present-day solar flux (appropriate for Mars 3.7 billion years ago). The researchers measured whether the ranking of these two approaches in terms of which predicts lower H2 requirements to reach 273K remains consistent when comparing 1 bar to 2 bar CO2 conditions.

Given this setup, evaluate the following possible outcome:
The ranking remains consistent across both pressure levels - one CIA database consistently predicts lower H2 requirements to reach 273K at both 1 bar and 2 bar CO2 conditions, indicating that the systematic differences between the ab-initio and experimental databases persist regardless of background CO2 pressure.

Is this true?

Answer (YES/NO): YES